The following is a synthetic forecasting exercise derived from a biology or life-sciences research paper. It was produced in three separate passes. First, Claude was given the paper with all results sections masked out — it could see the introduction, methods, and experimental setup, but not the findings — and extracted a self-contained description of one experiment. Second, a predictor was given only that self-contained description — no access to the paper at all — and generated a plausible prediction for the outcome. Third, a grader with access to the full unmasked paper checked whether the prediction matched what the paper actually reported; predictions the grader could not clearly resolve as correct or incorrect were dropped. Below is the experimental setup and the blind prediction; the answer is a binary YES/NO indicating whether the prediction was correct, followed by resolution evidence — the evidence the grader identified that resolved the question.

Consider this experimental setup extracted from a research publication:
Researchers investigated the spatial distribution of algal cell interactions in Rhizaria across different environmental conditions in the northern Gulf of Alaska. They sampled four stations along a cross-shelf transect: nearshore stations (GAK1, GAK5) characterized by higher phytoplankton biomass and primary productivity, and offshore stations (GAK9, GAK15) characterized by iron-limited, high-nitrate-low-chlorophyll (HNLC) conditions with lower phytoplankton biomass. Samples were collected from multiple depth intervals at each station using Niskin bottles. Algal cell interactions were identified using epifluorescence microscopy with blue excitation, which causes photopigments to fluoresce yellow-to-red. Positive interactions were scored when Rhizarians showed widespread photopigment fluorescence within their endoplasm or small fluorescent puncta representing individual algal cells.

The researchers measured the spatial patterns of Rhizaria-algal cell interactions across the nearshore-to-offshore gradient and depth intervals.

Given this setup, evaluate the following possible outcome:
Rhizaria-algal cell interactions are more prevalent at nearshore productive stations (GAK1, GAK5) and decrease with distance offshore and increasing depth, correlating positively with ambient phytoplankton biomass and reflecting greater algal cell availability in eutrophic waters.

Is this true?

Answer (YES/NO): NO